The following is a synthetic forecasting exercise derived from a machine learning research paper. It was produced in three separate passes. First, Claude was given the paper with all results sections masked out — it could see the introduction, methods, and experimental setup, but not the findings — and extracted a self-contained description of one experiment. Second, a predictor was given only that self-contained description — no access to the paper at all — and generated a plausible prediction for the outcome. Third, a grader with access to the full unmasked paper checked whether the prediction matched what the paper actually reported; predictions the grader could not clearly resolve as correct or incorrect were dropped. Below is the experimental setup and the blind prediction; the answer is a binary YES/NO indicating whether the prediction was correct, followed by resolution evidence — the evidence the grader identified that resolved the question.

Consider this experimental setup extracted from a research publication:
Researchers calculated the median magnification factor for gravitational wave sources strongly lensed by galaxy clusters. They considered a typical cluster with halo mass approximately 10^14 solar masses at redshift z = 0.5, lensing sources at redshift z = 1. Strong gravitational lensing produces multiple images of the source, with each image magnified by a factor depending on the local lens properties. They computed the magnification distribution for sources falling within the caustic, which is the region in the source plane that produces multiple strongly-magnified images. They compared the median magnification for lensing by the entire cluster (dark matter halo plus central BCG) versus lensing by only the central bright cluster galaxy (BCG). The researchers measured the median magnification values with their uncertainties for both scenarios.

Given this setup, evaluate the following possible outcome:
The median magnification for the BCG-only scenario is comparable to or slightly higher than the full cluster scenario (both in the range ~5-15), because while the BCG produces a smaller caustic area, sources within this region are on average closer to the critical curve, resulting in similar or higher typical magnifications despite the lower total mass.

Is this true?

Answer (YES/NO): NO